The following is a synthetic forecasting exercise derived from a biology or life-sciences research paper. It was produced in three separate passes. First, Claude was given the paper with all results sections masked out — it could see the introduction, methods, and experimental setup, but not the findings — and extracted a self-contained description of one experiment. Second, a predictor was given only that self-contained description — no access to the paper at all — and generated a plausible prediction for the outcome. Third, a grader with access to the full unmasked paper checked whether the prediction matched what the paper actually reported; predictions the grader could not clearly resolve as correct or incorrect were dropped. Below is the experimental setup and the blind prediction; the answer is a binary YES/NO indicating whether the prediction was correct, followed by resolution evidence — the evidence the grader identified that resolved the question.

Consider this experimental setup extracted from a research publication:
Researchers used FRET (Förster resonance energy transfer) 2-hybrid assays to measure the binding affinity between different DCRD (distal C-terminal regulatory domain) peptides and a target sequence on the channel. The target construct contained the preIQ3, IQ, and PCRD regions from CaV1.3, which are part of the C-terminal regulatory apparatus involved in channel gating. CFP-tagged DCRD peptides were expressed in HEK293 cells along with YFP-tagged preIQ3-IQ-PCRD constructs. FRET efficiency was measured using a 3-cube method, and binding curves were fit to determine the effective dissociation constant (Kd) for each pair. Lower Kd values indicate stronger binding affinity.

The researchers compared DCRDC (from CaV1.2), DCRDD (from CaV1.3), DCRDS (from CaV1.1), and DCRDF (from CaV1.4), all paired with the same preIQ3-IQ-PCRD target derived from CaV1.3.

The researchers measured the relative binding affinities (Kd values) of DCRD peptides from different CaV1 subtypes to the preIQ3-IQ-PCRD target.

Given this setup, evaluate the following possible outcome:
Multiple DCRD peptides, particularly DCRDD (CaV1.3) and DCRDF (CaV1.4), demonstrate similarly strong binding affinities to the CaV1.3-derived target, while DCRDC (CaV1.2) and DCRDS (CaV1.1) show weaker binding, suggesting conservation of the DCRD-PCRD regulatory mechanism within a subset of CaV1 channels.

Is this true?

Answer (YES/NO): NO